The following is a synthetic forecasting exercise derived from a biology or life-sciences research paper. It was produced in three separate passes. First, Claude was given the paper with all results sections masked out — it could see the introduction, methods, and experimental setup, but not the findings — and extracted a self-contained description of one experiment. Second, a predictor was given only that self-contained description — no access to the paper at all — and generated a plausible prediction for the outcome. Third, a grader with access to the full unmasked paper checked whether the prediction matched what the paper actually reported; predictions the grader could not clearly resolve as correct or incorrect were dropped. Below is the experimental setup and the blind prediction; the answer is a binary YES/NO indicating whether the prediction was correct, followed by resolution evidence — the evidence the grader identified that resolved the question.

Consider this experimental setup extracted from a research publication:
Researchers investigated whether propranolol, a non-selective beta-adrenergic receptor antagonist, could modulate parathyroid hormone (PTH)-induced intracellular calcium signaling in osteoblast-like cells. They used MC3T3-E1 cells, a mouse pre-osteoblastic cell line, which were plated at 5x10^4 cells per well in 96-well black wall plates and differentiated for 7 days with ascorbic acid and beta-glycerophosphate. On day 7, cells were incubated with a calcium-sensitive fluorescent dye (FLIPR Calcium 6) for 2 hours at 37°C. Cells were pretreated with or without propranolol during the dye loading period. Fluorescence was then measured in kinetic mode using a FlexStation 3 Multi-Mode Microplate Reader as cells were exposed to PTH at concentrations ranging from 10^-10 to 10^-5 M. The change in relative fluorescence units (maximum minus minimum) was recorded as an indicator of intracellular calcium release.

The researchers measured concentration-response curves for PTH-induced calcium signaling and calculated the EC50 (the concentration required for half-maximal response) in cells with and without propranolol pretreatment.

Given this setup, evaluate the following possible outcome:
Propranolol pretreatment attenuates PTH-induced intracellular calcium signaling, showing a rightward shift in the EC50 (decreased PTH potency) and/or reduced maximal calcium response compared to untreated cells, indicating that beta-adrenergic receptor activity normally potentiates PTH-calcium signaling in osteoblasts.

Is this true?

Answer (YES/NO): NO